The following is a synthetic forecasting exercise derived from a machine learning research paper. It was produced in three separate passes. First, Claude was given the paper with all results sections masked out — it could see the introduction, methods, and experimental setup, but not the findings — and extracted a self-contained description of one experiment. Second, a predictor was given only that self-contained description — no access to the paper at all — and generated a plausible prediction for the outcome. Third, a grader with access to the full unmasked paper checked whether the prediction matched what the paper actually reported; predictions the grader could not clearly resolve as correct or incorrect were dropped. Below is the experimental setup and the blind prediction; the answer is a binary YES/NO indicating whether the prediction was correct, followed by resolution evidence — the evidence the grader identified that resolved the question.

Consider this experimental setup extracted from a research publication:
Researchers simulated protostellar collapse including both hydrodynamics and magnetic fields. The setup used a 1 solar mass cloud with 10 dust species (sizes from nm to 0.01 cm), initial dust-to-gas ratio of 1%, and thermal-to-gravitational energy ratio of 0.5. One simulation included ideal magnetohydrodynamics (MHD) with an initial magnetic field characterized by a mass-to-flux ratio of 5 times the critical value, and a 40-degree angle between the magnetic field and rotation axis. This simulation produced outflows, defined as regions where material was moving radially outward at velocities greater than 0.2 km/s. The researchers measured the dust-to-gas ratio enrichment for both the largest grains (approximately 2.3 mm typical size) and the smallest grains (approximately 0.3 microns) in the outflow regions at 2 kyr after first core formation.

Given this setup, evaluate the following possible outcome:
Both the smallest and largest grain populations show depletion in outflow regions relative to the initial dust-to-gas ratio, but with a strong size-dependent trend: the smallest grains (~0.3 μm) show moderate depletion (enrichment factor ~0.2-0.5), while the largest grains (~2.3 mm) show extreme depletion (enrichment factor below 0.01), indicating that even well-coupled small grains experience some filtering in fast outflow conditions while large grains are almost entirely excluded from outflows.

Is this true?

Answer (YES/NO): NO